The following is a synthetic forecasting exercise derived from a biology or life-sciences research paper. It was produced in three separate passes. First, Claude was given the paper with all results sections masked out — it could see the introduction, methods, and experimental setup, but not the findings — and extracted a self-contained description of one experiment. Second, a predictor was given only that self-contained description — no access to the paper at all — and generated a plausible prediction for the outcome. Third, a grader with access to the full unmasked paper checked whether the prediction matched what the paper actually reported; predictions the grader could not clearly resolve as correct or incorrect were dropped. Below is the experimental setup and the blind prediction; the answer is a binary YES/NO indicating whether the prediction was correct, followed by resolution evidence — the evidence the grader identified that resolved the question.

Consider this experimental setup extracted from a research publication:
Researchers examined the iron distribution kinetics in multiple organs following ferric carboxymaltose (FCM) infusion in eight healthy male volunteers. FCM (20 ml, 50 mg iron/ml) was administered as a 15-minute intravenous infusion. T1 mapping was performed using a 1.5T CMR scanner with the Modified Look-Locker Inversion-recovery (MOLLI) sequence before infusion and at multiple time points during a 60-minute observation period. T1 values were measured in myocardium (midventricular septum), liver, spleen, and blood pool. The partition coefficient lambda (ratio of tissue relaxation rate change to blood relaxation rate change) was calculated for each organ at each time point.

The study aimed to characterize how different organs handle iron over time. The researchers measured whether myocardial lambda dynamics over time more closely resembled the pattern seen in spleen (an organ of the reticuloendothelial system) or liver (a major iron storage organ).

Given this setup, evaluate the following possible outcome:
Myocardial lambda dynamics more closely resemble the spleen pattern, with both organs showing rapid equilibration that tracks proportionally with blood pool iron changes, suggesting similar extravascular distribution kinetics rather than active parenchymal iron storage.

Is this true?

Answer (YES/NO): YES